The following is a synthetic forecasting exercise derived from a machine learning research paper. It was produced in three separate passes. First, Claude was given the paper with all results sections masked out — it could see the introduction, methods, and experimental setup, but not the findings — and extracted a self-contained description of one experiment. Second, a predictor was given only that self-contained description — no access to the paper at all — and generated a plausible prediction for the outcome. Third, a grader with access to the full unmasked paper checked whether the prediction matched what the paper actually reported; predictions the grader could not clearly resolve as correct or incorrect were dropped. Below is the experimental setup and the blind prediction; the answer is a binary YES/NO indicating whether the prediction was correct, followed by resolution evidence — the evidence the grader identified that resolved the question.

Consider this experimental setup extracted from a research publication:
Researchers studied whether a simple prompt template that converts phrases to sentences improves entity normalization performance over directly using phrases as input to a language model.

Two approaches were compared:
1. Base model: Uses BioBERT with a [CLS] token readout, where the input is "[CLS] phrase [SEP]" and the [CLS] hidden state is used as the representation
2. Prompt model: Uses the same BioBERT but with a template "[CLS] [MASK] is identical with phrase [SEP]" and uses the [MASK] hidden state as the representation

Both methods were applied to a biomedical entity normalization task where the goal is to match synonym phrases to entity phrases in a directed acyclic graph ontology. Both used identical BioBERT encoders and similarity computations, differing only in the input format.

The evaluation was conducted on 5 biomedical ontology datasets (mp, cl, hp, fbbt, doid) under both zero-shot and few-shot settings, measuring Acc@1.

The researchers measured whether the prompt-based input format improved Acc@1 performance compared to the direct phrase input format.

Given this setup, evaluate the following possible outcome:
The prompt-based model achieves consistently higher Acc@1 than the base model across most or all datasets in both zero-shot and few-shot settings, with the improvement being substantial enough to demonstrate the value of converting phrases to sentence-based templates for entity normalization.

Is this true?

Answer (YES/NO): YES